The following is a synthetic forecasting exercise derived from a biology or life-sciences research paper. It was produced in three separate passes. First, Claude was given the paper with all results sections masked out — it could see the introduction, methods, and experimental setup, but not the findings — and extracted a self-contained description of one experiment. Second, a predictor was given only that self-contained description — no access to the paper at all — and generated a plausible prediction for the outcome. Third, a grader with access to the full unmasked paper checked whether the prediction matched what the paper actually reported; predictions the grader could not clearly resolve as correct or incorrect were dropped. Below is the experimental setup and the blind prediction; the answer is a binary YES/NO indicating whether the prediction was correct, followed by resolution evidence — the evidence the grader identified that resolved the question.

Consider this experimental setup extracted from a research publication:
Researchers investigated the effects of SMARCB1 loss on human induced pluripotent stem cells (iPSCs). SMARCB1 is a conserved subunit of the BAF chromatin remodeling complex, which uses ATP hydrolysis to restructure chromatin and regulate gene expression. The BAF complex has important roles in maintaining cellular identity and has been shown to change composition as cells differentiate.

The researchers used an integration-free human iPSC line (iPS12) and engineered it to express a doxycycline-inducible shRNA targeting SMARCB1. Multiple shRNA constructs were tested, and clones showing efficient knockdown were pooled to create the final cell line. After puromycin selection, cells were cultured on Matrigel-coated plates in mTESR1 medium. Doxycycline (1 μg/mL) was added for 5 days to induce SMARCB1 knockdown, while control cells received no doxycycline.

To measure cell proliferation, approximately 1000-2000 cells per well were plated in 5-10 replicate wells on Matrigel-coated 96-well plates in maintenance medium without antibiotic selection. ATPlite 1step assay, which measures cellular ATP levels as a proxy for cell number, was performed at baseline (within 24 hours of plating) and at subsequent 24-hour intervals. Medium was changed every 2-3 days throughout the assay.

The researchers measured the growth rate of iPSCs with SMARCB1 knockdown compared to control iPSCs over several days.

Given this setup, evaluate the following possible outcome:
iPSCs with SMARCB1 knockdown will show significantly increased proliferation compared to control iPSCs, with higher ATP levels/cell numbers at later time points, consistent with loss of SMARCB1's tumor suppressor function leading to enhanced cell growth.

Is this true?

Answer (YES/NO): NO